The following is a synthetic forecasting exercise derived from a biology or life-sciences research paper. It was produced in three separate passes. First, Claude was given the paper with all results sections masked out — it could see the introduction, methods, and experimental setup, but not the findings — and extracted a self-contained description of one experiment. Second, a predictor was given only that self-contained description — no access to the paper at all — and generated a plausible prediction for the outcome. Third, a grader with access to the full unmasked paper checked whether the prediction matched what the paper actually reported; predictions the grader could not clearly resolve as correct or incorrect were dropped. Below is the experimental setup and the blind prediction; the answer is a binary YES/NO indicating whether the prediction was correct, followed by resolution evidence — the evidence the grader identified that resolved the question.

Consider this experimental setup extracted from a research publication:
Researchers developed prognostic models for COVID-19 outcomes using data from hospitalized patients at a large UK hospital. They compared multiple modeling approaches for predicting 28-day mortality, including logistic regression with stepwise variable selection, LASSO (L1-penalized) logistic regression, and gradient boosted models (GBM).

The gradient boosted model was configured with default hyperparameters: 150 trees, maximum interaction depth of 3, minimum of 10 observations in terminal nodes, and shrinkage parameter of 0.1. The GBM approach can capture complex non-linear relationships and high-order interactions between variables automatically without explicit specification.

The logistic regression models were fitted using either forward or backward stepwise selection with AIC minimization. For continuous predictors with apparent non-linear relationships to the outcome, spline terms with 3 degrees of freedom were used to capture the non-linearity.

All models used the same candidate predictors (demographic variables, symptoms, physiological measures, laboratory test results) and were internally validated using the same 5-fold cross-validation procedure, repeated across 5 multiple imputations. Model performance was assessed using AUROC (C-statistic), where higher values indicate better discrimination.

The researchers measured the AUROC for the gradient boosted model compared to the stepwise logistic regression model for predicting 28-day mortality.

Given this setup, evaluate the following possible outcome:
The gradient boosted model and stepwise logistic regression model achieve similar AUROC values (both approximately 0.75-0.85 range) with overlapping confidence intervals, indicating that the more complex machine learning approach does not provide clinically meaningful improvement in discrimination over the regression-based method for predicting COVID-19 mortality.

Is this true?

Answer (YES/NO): YES